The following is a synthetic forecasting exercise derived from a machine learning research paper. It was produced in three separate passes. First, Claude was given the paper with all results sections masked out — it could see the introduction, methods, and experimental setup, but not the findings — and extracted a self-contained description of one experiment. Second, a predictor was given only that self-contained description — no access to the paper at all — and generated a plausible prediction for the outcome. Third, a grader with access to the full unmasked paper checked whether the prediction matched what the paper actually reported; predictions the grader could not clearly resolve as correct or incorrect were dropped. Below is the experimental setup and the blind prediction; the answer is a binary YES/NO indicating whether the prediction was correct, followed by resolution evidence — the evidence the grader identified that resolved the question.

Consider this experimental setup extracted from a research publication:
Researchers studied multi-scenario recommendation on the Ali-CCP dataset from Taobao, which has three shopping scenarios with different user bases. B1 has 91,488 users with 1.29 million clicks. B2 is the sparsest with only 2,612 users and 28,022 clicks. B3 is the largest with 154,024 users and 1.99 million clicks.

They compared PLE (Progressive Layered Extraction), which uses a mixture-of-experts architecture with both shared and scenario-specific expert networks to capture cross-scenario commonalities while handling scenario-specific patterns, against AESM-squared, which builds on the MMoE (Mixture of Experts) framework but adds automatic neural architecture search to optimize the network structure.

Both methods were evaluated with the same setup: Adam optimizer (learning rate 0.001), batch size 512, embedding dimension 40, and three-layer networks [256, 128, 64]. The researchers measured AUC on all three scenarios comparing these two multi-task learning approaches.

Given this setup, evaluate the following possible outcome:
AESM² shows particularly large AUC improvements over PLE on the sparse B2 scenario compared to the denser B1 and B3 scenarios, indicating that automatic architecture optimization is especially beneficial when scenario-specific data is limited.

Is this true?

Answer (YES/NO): YES